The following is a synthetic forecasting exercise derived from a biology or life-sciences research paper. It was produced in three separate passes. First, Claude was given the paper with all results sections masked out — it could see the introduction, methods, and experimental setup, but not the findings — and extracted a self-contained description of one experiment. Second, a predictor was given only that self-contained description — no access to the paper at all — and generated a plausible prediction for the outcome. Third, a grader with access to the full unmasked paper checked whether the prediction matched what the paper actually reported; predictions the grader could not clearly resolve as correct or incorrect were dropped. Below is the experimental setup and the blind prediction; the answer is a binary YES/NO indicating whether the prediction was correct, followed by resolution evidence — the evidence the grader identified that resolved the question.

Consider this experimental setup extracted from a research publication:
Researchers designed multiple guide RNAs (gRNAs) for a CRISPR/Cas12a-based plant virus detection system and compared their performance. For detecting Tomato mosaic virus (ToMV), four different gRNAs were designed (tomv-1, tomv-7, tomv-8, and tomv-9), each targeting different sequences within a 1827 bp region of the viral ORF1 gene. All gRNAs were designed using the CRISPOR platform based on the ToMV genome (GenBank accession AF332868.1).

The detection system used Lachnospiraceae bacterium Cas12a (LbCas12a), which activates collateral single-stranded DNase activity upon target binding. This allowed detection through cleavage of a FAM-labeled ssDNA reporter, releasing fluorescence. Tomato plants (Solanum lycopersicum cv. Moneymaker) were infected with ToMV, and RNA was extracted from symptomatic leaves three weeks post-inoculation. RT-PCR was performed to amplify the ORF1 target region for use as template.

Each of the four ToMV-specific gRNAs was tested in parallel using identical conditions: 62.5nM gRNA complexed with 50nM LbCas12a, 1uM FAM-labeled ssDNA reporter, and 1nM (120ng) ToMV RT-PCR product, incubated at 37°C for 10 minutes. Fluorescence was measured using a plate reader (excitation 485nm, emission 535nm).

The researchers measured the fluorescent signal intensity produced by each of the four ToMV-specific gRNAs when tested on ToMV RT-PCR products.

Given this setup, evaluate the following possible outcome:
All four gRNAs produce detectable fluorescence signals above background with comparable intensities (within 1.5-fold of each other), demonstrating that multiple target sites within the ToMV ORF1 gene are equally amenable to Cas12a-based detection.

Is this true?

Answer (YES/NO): NO